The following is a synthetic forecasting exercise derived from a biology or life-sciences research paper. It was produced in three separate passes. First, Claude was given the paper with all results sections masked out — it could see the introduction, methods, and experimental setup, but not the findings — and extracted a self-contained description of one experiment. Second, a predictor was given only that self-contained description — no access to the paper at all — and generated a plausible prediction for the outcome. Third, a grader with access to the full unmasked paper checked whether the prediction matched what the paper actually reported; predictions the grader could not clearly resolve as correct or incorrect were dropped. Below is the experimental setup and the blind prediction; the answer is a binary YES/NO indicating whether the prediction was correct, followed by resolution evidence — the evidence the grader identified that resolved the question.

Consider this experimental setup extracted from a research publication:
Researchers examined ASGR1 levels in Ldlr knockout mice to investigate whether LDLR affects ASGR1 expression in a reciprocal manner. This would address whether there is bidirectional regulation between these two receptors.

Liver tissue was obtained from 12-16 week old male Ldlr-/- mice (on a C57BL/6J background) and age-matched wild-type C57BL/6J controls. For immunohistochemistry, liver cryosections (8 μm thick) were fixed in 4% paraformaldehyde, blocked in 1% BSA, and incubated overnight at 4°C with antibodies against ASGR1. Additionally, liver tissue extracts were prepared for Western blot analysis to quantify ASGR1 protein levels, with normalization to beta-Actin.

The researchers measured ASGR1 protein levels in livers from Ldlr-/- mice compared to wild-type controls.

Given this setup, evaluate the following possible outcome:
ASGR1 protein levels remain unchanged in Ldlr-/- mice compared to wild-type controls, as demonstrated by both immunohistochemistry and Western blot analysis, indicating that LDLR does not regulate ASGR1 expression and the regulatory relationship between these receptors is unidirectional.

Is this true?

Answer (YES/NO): NO